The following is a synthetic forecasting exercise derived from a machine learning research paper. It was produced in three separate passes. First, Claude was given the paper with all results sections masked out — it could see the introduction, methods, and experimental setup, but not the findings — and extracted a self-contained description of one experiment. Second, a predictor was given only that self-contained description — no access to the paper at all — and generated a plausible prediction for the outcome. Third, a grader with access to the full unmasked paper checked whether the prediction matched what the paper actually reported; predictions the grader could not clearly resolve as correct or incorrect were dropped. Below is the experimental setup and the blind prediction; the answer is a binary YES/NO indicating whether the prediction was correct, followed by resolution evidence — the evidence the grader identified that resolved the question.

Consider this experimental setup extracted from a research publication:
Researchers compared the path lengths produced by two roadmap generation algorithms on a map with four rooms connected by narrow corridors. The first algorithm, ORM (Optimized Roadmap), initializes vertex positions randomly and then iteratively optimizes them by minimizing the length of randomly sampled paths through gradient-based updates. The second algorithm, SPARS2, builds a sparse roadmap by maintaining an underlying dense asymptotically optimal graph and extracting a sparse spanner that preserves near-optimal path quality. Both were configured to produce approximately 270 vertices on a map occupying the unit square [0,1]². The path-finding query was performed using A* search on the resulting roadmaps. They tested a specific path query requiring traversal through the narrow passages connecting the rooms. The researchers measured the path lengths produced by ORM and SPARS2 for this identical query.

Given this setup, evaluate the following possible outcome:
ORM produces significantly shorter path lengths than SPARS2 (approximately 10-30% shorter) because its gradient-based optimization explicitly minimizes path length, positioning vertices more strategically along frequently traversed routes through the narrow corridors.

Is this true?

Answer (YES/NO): NO